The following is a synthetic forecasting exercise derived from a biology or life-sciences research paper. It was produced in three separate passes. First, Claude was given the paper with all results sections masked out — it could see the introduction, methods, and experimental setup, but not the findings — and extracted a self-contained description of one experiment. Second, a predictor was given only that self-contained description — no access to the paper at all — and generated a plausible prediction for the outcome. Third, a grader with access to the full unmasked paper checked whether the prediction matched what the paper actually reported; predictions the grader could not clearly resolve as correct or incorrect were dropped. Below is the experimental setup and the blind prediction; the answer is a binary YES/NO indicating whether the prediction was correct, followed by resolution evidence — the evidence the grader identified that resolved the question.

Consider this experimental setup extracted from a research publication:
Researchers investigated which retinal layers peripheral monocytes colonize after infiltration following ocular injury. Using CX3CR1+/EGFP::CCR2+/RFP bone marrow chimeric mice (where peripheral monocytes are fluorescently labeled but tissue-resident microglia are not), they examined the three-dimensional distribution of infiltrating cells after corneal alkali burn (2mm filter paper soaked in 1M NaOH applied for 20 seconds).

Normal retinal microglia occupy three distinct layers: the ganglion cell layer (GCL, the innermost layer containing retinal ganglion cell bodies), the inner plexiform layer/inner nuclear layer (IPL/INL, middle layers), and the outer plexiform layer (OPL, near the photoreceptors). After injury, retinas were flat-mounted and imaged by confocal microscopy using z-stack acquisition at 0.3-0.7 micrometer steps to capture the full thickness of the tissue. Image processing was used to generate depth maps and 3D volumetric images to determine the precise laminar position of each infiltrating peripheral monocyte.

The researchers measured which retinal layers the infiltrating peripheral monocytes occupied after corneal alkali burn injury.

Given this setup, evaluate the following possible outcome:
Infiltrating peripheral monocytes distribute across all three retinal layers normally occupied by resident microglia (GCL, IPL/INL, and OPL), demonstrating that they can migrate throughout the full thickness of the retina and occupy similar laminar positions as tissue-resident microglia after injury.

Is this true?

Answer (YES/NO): YES